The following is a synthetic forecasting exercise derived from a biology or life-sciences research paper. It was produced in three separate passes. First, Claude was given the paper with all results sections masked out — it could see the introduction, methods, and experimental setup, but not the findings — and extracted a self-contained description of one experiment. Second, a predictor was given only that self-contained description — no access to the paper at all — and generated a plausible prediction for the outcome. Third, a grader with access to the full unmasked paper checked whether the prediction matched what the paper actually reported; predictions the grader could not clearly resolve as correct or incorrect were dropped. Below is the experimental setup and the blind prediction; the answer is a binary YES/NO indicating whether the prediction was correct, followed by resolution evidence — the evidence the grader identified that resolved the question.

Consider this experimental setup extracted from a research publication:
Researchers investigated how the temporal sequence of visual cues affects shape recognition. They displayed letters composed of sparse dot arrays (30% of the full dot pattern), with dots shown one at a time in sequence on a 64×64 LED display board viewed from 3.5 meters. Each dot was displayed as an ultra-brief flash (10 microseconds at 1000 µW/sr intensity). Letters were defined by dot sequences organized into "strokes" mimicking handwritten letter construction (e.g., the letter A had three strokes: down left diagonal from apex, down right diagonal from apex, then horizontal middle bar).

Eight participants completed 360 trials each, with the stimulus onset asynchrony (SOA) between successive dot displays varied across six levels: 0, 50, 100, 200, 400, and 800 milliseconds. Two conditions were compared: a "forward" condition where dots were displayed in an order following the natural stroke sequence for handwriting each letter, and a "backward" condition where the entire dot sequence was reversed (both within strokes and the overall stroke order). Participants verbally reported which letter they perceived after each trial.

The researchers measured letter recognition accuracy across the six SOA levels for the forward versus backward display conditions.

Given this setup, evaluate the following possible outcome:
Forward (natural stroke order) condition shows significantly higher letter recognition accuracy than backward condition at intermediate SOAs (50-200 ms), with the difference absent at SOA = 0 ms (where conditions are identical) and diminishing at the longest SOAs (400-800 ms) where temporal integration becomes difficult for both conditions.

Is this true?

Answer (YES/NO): NO